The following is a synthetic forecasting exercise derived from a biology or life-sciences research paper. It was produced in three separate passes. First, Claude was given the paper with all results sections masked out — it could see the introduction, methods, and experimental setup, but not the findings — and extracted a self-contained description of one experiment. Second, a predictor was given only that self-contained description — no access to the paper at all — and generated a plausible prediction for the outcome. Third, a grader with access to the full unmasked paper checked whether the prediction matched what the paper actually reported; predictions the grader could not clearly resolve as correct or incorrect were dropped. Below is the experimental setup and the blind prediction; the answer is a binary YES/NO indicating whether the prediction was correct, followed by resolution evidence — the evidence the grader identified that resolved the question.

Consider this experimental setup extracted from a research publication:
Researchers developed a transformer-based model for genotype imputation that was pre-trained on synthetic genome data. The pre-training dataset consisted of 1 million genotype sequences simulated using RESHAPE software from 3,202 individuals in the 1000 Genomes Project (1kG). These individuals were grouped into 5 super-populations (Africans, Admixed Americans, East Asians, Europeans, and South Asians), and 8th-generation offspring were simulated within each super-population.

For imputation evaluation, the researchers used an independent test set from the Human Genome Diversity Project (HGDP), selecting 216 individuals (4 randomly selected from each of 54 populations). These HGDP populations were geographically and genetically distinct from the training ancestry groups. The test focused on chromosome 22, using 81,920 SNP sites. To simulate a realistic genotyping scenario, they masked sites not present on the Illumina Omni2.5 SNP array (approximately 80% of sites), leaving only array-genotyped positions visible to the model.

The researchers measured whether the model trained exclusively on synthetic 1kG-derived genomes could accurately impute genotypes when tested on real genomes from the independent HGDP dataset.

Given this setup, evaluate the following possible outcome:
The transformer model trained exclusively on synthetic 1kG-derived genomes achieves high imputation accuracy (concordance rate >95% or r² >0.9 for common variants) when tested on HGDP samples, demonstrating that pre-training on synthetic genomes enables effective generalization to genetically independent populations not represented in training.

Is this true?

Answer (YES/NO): YES